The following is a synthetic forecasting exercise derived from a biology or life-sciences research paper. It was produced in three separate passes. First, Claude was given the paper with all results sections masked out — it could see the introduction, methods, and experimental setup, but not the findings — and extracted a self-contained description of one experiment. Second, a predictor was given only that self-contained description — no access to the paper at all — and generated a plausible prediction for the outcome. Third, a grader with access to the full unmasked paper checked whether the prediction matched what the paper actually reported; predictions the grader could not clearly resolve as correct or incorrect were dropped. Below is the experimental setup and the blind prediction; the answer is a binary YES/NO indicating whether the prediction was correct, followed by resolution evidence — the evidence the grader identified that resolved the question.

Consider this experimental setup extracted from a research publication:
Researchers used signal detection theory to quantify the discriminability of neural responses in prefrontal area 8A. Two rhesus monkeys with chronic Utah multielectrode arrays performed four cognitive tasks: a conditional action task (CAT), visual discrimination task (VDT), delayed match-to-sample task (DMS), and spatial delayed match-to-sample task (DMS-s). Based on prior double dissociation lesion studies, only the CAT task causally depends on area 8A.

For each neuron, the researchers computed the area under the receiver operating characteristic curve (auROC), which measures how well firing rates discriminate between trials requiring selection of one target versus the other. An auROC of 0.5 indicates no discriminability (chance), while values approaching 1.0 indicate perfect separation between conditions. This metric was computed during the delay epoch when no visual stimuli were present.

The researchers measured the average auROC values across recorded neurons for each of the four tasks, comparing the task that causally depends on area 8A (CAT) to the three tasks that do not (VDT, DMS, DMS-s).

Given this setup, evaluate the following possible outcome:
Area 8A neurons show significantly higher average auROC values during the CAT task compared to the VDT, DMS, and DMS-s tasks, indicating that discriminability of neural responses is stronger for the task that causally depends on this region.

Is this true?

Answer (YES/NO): NO